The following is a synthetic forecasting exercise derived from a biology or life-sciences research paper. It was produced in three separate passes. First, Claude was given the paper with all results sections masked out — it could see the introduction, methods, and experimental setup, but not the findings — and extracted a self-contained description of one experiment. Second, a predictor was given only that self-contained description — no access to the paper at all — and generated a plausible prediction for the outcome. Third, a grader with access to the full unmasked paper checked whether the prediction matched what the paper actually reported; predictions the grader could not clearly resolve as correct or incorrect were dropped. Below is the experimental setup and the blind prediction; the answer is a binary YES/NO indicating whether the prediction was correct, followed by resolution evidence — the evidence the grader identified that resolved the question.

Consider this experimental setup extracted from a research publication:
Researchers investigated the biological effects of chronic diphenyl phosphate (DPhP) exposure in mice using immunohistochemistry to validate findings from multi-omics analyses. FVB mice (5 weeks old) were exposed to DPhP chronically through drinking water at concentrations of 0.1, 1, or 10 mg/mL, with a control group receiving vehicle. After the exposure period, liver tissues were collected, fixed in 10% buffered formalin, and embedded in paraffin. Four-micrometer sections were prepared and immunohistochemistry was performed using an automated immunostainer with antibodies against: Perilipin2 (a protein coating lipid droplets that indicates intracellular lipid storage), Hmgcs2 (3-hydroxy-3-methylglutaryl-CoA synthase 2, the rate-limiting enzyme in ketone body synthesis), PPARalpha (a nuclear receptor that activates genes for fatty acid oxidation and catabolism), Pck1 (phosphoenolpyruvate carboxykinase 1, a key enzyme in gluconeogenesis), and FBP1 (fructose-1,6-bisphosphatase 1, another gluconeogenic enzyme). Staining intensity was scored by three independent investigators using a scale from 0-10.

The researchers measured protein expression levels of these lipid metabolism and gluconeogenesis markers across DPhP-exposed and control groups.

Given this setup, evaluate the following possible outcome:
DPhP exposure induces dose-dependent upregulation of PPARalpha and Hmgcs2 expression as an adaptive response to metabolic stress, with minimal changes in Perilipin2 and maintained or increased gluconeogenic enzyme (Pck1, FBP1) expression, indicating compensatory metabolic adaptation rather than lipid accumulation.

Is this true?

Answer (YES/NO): NO